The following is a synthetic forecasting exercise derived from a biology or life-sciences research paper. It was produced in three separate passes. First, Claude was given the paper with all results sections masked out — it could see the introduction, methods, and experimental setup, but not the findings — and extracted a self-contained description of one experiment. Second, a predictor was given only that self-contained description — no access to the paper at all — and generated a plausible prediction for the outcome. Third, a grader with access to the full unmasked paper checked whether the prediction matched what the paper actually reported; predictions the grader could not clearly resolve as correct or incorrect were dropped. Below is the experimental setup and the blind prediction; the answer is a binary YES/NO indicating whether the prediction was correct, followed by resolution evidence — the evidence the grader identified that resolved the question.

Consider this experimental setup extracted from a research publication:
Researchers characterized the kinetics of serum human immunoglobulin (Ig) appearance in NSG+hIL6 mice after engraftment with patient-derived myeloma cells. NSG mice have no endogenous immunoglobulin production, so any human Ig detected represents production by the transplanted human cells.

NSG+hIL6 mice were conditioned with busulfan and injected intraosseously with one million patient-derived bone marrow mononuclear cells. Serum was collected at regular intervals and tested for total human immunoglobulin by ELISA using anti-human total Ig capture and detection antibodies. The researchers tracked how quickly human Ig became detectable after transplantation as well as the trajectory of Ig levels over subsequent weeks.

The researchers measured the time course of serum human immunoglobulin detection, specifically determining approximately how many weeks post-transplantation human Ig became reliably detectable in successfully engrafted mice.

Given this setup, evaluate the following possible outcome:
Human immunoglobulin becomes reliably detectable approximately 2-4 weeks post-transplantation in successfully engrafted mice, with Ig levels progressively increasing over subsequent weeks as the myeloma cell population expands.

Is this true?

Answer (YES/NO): NO